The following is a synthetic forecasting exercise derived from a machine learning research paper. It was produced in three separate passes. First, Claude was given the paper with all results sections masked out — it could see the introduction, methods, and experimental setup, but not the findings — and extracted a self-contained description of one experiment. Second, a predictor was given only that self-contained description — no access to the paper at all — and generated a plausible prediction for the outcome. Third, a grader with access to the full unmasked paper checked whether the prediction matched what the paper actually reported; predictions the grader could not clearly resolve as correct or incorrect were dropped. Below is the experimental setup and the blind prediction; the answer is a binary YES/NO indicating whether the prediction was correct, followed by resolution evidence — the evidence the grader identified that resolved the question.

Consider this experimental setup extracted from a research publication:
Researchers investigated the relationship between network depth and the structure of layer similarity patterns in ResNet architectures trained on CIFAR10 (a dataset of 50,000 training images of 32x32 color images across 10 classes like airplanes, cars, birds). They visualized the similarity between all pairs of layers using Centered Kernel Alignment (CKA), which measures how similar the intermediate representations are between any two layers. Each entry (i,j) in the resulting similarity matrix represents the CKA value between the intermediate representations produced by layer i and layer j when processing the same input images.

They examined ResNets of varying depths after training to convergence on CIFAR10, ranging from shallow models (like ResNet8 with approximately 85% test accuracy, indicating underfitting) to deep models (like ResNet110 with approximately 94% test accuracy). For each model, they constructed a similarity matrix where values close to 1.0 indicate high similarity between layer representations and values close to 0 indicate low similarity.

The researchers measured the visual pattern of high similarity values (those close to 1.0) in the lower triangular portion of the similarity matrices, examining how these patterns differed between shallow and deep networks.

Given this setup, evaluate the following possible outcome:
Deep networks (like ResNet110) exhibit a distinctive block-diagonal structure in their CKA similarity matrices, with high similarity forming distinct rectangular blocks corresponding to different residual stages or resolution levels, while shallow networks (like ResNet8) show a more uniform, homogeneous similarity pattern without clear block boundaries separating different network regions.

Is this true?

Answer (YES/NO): NO